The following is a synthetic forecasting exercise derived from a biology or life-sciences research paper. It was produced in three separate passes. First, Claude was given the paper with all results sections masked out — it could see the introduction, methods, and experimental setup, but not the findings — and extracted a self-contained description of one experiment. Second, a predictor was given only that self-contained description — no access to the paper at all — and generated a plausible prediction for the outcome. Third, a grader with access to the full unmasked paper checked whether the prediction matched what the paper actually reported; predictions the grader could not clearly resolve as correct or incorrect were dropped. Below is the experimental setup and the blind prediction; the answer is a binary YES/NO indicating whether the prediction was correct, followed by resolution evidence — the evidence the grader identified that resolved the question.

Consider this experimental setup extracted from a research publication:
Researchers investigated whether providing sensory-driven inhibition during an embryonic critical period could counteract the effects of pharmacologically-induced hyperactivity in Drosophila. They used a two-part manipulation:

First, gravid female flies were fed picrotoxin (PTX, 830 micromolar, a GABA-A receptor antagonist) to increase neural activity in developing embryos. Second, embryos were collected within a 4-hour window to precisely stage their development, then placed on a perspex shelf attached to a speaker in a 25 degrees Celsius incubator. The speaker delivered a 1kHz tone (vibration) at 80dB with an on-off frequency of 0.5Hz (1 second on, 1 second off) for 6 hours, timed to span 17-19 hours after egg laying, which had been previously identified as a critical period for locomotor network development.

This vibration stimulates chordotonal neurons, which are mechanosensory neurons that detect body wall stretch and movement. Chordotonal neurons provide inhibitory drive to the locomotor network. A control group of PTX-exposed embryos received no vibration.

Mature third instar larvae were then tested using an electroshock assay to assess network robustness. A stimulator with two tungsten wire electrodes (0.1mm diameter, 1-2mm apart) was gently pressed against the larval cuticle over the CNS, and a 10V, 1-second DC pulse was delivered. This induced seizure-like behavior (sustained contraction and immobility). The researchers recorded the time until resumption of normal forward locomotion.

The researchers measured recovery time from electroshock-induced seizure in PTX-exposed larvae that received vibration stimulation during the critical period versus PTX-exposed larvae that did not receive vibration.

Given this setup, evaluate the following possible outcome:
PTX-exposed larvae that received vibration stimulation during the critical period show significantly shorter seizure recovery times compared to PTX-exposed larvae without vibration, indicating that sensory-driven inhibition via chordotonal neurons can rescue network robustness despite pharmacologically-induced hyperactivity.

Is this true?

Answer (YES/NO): YES